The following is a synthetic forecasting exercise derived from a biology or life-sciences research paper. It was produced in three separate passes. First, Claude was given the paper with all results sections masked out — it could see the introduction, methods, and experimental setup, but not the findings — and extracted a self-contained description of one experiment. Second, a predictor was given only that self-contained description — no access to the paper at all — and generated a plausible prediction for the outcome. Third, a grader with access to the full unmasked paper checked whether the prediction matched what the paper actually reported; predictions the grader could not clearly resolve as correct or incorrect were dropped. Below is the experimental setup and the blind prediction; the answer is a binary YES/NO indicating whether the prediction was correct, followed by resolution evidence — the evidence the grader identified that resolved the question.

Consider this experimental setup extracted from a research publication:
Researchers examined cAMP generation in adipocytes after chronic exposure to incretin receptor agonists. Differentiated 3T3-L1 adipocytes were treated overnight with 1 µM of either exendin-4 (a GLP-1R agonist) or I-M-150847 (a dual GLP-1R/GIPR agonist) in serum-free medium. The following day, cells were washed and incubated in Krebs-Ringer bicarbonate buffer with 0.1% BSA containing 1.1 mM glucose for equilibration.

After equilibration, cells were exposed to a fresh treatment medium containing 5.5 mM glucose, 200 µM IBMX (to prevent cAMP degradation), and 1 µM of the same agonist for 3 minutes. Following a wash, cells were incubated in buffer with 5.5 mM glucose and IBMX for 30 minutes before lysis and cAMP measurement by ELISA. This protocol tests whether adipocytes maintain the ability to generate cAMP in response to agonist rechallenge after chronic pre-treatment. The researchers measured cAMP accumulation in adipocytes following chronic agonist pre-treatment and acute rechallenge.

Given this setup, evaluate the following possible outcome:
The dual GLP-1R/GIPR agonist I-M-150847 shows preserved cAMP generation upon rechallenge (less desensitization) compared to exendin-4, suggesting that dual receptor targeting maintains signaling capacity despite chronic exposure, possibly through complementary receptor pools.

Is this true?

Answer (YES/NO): YES